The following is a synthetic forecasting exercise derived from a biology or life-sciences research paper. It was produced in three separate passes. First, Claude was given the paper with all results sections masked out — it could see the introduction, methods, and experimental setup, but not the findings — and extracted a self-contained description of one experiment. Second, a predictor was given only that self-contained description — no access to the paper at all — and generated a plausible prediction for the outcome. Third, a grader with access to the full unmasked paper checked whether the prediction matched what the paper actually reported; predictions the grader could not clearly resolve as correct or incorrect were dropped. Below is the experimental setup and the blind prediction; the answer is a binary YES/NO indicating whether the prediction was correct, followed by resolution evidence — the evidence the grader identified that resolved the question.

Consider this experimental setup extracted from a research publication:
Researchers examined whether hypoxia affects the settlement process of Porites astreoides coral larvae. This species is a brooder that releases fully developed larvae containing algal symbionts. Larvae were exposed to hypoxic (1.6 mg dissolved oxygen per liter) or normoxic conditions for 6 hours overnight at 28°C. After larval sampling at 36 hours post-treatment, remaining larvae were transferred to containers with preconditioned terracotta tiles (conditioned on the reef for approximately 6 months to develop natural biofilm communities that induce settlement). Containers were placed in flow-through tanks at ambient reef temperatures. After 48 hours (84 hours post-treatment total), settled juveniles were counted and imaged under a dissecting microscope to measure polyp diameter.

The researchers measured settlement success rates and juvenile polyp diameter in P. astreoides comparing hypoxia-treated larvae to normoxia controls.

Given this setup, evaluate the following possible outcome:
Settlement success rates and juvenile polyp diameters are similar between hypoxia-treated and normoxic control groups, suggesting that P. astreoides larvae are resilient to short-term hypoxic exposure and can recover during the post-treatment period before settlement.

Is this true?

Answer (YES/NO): NO